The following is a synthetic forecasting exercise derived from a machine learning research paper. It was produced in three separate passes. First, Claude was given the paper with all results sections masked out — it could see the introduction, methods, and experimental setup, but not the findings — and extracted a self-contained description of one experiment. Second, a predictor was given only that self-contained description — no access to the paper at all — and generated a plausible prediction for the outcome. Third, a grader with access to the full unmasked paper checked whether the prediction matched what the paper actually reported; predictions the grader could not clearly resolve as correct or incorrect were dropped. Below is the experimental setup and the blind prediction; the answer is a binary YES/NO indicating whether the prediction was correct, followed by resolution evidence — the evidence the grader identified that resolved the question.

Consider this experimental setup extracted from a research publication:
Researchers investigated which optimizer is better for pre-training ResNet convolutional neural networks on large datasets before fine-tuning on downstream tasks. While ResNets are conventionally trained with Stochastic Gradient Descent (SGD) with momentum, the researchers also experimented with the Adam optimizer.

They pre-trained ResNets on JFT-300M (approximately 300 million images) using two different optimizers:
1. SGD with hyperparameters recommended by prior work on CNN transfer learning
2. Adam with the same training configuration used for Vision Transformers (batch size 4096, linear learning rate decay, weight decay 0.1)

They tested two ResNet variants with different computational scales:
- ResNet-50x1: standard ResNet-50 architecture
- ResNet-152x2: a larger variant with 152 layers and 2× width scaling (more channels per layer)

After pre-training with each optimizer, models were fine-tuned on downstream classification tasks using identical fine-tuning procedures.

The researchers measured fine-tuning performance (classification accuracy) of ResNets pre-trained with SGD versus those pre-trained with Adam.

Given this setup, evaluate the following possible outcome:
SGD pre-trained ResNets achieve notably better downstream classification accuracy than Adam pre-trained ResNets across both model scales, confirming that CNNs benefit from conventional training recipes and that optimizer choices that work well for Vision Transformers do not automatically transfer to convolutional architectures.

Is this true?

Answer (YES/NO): NO